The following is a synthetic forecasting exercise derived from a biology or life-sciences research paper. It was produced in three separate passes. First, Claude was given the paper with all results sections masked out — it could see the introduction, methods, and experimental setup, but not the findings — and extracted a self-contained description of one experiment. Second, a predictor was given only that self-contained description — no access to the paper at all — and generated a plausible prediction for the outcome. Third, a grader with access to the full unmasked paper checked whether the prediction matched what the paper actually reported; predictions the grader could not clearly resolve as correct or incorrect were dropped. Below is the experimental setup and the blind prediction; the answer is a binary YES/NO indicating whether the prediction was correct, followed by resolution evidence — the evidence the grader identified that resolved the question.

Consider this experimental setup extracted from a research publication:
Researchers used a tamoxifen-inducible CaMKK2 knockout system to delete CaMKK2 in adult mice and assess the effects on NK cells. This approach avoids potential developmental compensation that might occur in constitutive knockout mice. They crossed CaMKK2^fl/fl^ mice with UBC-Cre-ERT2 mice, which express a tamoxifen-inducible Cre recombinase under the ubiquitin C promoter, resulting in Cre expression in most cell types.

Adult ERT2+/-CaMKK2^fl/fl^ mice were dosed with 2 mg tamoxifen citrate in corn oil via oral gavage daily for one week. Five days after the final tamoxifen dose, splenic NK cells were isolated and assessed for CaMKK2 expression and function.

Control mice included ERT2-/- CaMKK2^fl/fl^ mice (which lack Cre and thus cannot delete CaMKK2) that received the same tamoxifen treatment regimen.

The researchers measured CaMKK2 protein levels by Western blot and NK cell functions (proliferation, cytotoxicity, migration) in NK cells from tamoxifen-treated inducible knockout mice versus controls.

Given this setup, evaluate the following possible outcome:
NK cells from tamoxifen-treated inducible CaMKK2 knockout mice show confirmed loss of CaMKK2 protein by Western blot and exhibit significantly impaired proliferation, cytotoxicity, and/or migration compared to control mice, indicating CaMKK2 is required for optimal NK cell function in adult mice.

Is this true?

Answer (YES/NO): NO